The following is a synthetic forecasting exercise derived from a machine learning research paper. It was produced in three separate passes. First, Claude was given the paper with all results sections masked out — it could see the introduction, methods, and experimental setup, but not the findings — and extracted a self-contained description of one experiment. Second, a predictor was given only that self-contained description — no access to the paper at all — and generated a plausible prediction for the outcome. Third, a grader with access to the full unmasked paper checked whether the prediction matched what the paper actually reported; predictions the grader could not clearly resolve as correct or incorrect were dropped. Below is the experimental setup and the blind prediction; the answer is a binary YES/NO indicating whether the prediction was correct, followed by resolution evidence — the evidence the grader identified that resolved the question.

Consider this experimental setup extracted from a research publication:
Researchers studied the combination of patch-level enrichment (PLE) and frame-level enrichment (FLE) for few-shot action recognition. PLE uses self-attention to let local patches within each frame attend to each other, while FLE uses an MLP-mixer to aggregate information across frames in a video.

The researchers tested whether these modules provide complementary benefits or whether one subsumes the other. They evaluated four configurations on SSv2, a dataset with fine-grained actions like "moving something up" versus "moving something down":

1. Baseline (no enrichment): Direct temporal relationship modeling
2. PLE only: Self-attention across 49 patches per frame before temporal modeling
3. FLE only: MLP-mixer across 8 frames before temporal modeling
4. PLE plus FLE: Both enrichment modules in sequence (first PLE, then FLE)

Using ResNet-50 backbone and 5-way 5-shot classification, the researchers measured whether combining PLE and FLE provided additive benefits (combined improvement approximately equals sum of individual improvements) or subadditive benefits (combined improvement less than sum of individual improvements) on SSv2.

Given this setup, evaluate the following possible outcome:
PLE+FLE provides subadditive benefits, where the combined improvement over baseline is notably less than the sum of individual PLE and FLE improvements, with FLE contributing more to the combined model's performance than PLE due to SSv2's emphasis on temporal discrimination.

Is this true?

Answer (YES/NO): NO